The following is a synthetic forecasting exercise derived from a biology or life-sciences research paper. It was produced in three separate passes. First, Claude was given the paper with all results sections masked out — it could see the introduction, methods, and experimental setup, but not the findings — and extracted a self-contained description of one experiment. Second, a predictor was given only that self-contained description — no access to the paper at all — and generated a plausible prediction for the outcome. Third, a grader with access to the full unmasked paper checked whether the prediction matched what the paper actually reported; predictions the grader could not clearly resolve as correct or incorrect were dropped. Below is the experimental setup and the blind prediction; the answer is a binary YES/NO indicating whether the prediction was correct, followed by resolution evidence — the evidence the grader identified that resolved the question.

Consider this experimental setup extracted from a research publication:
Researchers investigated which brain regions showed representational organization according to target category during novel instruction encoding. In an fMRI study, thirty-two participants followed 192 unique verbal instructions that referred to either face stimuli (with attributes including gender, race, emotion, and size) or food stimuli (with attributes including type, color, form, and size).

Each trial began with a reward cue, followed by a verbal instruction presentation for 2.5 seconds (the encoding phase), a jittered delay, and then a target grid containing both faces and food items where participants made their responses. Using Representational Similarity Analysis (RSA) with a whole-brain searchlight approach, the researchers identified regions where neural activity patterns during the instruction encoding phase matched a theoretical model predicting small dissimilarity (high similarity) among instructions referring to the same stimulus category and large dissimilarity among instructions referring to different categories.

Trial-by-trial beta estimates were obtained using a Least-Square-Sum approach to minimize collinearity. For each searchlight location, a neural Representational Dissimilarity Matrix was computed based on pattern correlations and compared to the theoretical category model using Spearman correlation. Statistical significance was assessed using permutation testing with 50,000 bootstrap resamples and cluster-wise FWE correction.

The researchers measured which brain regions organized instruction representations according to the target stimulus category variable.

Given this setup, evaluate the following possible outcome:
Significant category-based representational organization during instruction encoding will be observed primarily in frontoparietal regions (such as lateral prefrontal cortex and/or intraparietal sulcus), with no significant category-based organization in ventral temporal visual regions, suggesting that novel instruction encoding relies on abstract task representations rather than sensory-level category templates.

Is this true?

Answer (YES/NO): NO